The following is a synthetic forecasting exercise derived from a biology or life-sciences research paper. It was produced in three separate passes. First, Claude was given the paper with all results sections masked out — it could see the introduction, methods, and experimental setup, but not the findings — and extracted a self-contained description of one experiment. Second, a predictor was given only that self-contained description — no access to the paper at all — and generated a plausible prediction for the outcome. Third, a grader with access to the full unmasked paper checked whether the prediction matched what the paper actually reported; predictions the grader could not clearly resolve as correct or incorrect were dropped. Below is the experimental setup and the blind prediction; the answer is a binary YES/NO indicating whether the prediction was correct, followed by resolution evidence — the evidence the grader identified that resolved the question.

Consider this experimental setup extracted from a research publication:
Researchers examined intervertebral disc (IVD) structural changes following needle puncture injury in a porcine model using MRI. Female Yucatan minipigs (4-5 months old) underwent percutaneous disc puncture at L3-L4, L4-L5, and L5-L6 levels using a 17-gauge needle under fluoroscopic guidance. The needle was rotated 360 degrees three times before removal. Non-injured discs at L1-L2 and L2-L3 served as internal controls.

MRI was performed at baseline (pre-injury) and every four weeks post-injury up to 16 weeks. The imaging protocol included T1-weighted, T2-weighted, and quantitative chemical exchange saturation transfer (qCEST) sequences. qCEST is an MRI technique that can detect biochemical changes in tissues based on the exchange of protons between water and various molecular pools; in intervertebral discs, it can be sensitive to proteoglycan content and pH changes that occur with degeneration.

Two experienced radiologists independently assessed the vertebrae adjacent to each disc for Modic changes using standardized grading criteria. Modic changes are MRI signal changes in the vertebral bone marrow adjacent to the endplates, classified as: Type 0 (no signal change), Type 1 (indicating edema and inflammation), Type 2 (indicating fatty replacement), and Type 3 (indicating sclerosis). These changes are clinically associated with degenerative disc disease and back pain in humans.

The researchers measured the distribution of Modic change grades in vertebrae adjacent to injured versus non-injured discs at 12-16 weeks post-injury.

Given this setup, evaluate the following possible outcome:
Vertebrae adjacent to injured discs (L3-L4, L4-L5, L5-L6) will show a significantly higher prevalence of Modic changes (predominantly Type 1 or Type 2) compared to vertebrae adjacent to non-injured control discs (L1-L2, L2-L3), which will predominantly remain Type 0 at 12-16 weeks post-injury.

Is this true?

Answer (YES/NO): NO